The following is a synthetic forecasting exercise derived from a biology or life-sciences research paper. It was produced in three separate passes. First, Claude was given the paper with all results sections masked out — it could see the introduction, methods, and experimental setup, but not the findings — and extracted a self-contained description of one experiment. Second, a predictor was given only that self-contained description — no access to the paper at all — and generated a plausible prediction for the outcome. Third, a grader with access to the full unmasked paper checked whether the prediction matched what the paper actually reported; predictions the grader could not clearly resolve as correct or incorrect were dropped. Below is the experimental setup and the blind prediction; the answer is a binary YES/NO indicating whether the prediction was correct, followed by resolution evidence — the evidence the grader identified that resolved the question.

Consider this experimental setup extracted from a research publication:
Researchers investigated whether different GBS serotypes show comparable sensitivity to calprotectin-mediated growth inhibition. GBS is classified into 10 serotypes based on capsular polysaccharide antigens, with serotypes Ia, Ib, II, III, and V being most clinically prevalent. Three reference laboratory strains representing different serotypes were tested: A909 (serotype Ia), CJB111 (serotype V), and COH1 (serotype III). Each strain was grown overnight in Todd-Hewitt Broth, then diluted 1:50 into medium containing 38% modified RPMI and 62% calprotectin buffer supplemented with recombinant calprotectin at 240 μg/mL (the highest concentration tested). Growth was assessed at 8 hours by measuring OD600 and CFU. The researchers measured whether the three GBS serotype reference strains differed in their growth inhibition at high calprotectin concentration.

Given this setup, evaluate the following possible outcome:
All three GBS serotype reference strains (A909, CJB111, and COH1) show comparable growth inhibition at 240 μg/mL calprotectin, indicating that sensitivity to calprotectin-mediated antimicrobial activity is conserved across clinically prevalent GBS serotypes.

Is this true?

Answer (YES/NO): NO